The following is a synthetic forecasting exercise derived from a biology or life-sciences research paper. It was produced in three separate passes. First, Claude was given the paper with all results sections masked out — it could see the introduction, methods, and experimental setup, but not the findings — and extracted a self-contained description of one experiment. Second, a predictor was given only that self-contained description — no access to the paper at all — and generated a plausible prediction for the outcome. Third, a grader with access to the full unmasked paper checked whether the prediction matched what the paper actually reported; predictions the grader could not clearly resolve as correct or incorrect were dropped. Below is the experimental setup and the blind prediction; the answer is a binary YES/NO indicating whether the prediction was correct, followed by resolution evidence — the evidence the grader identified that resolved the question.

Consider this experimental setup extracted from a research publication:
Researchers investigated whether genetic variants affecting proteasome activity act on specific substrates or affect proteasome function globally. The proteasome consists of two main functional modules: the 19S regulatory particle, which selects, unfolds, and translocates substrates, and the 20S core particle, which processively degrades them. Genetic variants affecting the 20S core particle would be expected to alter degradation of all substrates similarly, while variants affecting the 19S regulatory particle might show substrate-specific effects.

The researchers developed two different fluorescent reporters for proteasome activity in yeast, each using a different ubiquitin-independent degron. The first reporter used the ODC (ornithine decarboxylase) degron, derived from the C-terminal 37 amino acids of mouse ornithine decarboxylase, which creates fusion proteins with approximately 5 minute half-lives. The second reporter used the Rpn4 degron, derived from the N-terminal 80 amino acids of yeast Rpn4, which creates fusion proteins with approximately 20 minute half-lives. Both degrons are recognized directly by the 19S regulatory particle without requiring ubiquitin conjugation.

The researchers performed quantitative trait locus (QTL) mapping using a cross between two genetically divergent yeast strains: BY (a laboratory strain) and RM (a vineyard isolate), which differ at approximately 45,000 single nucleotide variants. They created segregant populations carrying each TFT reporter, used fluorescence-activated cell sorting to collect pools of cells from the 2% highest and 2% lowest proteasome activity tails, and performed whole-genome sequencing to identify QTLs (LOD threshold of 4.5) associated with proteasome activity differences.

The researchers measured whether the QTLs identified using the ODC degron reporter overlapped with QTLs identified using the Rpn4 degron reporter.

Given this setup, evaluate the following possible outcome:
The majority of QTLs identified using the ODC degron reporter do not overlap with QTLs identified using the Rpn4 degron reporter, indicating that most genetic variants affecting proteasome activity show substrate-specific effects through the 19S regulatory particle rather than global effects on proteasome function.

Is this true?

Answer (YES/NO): YES